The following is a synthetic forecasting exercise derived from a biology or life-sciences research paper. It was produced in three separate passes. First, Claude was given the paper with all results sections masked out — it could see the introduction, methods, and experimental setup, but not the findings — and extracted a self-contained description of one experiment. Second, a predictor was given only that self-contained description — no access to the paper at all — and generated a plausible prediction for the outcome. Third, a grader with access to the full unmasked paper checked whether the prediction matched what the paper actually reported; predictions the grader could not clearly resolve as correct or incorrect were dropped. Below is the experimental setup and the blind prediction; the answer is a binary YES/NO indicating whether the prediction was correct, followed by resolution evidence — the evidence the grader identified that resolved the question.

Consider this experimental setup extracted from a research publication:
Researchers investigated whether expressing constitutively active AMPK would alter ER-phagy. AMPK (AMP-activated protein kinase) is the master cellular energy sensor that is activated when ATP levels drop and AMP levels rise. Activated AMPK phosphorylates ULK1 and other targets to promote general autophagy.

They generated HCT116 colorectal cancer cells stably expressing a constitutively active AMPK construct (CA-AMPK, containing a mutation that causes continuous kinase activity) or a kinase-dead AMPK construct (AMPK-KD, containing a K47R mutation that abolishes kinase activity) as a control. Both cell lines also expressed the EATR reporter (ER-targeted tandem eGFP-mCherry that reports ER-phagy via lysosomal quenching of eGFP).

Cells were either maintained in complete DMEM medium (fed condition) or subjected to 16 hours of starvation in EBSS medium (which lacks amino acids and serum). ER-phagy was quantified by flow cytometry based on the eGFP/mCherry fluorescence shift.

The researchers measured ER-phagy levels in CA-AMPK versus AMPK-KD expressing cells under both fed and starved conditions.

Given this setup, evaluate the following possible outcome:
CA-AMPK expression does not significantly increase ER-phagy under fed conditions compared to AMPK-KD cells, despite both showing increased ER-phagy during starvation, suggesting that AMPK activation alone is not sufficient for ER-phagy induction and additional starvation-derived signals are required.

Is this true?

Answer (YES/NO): YES